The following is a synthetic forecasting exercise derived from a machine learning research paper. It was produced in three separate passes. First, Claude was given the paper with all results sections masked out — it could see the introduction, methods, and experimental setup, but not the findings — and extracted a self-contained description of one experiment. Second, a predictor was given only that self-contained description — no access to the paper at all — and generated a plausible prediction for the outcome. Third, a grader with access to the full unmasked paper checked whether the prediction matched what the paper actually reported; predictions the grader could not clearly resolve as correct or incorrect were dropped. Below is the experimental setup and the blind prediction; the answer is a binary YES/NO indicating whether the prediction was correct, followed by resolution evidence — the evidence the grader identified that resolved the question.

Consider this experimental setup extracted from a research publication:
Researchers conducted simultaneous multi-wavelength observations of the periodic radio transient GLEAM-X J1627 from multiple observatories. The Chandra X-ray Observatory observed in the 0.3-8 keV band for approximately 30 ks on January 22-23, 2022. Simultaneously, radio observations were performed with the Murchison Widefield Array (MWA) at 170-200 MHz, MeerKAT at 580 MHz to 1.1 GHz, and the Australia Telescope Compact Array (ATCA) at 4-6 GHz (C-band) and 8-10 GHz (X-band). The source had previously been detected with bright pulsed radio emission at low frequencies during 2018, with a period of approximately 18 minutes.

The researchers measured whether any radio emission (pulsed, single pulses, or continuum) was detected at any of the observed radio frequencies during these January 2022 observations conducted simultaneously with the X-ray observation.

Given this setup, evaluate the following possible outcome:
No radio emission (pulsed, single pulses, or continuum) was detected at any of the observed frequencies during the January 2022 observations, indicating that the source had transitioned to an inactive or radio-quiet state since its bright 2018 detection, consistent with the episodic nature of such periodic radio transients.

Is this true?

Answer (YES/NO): YES